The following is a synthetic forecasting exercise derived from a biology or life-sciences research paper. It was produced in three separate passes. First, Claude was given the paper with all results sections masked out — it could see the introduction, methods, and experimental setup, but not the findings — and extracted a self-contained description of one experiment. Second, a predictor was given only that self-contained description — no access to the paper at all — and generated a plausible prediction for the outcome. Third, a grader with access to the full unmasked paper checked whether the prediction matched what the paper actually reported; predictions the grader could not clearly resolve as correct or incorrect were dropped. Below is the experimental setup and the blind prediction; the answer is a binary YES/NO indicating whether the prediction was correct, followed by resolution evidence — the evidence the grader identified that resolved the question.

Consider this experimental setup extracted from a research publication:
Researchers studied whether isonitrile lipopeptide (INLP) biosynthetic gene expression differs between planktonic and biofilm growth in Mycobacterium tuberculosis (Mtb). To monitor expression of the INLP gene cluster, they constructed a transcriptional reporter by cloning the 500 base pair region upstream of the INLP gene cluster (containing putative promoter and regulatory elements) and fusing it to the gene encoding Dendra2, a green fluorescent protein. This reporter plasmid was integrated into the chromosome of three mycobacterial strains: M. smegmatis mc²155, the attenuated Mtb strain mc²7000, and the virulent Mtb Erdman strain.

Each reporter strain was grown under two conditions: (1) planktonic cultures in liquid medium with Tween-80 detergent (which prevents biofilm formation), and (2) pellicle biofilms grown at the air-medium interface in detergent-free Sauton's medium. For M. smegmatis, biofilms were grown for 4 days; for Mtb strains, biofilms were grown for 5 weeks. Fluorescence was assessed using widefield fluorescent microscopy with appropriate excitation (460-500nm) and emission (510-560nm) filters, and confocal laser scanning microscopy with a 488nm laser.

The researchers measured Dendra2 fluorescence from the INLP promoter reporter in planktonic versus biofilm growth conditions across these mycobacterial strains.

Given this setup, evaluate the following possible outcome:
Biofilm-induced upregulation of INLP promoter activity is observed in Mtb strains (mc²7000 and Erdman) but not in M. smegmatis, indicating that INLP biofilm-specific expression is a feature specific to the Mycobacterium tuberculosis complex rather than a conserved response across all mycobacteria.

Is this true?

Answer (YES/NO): NO